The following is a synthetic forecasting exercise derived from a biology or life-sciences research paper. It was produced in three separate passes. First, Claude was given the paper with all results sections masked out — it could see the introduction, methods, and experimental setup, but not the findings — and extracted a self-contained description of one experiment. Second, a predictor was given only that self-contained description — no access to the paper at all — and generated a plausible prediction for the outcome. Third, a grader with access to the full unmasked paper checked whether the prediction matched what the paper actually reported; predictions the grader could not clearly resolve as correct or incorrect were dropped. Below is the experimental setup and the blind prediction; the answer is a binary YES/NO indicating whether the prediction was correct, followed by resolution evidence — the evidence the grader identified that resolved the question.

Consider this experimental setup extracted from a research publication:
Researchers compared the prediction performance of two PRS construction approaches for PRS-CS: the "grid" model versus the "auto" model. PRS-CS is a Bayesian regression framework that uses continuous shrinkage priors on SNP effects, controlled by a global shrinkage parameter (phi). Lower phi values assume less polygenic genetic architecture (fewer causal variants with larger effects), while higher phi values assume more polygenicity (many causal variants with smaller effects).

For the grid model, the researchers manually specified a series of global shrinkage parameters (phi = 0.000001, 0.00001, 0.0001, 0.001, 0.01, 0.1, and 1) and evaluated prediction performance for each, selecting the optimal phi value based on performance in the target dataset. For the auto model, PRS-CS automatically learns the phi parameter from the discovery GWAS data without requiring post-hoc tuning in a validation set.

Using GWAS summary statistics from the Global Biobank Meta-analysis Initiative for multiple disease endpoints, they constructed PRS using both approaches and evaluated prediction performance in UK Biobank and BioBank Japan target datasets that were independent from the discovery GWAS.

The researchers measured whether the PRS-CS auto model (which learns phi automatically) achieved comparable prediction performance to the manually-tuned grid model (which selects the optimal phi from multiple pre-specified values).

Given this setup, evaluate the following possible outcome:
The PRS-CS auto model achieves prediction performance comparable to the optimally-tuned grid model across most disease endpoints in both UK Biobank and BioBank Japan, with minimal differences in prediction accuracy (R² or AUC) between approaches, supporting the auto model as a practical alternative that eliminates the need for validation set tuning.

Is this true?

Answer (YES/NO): YES